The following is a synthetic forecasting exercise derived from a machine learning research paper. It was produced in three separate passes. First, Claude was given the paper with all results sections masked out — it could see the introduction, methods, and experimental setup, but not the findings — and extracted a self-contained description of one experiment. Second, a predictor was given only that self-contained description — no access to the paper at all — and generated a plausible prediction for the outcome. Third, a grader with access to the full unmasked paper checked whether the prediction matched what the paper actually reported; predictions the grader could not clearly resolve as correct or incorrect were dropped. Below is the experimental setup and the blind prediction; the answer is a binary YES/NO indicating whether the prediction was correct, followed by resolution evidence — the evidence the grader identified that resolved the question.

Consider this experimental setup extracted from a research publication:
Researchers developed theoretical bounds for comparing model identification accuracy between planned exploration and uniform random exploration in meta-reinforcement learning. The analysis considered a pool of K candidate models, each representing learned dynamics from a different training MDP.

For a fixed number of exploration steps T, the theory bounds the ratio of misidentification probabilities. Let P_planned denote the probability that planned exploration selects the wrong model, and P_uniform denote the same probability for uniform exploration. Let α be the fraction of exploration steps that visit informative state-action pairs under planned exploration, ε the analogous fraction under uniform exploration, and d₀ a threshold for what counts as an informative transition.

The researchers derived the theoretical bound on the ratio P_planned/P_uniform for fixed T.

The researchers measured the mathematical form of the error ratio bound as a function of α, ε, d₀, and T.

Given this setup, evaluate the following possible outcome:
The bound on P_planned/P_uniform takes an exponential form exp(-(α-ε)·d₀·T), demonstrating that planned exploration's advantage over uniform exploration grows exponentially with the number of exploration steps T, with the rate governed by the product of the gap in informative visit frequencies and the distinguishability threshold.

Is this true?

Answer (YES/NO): YES